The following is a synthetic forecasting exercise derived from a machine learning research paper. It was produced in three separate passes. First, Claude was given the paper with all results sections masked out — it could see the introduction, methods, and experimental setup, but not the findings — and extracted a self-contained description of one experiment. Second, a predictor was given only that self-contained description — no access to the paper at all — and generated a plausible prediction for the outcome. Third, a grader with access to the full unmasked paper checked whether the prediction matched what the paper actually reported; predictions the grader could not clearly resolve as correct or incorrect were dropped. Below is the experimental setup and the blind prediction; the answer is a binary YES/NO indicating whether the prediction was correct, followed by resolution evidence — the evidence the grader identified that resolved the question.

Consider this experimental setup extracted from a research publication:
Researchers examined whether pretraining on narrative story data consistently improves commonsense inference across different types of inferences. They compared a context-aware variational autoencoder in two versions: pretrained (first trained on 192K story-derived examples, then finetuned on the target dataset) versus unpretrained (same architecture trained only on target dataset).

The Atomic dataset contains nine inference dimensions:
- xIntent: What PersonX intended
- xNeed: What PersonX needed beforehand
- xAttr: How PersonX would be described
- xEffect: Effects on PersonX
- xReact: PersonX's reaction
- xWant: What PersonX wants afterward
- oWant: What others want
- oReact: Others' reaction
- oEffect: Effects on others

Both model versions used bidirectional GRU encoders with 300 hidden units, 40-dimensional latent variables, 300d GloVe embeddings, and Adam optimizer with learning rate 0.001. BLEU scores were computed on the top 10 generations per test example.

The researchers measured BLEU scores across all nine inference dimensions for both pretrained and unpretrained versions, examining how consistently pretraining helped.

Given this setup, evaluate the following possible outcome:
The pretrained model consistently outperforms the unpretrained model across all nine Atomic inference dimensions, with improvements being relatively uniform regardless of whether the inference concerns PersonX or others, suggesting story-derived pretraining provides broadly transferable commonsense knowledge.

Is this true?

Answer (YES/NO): NO